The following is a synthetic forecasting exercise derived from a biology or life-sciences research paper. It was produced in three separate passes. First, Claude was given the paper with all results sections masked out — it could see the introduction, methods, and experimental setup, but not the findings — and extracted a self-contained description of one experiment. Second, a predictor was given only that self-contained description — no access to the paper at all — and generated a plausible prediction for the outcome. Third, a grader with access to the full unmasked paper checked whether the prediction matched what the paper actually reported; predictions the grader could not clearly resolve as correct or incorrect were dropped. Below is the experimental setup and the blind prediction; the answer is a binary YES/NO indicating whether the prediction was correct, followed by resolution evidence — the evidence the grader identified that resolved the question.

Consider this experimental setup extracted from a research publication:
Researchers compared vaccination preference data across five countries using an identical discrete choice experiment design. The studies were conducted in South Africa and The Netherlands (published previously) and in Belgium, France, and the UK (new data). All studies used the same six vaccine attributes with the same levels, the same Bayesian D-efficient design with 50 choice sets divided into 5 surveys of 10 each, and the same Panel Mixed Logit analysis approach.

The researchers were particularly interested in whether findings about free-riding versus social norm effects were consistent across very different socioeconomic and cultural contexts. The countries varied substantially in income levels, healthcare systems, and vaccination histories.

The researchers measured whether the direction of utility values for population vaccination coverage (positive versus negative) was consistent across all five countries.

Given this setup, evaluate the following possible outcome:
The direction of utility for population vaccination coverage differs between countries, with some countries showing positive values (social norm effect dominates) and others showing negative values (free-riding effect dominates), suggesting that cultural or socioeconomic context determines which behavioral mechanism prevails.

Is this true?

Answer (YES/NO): NO